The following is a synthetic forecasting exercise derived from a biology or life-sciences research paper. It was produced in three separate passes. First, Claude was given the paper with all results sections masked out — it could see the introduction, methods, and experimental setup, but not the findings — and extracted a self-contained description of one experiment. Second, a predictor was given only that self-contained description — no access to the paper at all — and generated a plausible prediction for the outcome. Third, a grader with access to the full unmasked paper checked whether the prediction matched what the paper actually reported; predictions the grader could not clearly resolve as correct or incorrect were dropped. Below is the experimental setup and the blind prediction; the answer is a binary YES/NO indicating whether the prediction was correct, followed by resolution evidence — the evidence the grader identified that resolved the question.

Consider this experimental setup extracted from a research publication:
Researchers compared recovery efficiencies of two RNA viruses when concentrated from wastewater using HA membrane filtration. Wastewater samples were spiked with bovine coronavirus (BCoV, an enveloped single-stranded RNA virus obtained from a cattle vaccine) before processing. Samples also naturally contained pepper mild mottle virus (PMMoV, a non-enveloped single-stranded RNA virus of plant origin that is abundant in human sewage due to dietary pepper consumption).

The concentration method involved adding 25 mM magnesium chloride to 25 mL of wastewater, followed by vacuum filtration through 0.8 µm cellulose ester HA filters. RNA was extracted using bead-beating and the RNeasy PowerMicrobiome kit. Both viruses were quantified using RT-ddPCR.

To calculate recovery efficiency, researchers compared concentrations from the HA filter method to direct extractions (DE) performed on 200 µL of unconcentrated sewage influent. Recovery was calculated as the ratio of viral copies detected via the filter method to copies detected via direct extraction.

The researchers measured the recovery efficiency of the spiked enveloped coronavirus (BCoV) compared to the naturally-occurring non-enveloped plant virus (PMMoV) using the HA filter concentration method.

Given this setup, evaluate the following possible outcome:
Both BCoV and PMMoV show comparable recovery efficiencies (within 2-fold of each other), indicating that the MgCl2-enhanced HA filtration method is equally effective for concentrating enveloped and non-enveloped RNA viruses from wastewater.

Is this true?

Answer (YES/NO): NO